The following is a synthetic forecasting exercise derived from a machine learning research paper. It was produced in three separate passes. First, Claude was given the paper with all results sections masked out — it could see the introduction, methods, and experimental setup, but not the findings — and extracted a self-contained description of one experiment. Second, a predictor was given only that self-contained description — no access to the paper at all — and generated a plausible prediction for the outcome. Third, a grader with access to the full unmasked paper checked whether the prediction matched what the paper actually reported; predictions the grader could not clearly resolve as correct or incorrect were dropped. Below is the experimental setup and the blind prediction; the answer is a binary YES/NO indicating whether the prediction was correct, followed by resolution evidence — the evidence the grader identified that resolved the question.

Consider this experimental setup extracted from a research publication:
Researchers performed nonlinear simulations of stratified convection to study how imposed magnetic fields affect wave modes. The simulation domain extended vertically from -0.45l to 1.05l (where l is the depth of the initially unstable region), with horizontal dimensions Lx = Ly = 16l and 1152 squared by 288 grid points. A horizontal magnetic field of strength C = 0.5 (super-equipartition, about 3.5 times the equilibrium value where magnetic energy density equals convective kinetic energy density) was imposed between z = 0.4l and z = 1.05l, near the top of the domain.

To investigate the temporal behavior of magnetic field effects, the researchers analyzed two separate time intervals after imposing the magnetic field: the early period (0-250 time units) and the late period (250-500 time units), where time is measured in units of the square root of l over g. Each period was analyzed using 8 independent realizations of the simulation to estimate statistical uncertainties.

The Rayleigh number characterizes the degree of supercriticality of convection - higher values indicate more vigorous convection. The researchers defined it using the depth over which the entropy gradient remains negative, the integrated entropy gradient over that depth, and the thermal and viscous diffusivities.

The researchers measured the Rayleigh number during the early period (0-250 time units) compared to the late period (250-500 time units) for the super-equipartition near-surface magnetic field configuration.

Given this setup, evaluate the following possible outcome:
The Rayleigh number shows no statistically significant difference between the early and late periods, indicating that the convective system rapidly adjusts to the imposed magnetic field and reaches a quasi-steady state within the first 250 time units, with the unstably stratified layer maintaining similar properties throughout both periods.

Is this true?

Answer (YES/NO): NO